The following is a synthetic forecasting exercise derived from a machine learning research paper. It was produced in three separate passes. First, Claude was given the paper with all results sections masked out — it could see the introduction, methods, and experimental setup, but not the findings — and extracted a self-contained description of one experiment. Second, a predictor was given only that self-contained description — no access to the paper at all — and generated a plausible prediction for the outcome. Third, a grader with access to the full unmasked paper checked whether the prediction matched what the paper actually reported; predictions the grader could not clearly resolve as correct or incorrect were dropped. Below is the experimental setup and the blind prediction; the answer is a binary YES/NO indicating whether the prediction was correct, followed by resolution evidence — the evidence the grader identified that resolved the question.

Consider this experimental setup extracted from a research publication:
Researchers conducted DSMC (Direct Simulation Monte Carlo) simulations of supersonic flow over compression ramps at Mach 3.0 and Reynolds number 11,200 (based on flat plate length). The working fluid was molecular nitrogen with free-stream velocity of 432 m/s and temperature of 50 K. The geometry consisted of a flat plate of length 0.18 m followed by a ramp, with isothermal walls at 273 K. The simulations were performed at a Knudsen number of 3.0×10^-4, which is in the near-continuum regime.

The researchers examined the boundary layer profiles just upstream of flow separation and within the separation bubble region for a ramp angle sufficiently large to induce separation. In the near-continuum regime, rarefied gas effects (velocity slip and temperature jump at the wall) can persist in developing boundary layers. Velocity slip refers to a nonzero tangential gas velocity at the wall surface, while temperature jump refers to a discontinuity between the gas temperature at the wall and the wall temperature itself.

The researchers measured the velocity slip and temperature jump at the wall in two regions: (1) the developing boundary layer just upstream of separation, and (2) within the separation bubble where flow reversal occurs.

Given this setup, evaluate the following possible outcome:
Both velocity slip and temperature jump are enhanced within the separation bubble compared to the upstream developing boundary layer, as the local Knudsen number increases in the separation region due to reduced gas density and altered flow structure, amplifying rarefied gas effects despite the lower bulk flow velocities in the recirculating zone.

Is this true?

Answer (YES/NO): NO